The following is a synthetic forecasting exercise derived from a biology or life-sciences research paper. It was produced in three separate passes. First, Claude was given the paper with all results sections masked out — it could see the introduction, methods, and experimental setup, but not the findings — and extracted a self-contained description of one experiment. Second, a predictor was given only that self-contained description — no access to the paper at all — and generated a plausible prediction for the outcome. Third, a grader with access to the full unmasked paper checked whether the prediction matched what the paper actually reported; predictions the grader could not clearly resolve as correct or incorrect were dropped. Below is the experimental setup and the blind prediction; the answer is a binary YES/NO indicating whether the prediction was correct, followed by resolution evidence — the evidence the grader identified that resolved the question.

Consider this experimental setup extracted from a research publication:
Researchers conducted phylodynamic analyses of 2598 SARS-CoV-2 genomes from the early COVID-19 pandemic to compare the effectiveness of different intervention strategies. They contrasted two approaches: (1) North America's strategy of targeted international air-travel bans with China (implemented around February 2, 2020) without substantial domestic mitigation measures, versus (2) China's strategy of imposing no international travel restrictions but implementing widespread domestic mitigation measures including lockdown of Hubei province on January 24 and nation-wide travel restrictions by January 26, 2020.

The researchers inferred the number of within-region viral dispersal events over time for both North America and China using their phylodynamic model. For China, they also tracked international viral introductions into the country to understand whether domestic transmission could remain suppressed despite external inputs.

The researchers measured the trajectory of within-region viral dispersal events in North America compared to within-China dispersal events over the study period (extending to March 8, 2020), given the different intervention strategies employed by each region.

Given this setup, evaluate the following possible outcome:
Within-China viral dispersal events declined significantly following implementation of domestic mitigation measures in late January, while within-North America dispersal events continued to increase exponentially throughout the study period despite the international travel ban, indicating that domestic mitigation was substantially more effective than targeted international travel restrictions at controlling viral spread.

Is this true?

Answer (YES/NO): YES